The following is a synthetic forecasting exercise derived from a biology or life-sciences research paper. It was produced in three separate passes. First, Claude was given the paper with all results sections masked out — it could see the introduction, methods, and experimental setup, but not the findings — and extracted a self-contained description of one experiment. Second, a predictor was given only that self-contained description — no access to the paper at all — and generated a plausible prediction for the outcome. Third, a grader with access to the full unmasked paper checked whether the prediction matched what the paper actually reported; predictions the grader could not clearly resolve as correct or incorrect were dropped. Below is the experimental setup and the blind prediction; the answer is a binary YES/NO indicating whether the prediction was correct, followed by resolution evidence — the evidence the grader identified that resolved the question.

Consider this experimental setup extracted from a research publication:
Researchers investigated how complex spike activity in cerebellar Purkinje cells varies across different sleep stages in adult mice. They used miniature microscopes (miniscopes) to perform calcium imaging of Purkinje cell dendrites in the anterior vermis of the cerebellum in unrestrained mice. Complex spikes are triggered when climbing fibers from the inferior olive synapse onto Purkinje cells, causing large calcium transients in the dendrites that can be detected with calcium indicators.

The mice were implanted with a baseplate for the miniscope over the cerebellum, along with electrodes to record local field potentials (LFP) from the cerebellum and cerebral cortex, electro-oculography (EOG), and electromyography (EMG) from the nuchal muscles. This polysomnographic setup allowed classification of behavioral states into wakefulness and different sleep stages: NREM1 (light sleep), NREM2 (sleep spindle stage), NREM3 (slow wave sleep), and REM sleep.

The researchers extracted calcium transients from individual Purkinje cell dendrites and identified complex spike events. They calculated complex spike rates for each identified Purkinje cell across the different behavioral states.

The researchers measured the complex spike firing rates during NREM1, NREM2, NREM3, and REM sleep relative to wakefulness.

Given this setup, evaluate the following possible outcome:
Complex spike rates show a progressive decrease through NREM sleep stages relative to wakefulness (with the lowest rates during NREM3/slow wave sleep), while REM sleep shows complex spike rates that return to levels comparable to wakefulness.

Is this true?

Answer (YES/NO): NO